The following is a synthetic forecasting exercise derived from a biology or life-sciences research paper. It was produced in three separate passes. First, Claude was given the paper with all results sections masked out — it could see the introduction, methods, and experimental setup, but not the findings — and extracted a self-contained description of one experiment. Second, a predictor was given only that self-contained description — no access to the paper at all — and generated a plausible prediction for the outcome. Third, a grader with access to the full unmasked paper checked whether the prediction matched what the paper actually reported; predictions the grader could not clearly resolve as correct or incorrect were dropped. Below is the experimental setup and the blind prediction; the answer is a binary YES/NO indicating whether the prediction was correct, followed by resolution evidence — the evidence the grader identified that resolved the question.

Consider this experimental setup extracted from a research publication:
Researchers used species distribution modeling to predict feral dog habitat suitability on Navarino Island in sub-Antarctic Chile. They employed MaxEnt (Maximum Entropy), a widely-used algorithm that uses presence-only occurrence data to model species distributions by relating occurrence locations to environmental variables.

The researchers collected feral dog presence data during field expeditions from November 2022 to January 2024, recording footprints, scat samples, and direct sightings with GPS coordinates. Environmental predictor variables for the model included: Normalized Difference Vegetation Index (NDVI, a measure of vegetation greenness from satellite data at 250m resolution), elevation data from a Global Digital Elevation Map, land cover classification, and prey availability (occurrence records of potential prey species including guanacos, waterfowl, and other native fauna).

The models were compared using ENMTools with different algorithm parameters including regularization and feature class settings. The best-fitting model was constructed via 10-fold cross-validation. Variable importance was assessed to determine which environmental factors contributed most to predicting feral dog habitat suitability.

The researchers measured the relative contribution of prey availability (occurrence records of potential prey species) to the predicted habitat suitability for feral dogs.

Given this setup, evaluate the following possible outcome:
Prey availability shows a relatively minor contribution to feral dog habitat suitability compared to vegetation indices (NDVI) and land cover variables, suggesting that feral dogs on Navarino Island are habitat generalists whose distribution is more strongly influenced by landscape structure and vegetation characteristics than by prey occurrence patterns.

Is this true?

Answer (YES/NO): NO